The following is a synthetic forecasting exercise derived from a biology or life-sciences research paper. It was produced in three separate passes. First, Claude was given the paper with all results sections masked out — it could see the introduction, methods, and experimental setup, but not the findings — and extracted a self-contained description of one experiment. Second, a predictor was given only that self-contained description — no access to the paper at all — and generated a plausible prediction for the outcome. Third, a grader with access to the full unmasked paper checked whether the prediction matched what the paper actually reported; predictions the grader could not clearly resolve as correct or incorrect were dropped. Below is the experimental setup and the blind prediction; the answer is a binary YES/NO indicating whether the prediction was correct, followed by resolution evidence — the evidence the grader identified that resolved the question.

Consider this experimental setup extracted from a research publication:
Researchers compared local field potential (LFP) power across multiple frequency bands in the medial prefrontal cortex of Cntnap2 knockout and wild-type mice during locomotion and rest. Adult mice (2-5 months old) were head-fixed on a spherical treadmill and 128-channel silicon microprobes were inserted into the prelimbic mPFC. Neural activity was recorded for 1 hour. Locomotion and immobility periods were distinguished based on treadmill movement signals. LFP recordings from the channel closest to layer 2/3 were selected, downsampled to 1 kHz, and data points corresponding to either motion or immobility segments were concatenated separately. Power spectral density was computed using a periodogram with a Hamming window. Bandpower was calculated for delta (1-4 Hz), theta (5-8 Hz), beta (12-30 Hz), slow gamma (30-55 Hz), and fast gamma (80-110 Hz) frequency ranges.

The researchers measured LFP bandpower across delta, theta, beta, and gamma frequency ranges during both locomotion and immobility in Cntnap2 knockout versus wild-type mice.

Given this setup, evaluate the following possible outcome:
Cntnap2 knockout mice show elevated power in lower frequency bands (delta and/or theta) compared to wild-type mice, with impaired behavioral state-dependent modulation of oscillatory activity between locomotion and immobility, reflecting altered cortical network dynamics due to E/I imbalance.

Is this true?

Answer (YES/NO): NO